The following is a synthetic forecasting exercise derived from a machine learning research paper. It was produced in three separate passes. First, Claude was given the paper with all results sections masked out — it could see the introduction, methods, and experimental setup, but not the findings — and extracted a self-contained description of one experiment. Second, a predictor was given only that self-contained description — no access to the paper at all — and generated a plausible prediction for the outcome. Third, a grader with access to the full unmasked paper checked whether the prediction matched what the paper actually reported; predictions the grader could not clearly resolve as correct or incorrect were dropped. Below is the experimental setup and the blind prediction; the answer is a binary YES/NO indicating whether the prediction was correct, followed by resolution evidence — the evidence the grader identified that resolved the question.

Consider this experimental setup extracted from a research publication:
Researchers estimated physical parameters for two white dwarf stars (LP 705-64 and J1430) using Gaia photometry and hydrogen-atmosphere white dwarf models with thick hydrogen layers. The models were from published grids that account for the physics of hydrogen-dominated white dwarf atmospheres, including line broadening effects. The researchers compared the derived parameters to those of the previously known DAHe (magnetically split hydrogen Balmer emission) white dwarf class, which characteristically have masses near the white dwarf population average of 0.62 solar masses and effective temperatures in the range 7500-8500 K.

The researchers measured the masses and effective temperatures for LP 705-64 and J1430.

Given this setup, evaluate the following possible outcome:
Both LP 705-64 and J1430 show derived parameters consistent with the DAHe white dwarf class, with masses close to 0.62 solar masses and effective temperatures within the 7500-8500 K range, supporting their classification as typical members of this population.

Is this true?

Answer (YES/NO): NO